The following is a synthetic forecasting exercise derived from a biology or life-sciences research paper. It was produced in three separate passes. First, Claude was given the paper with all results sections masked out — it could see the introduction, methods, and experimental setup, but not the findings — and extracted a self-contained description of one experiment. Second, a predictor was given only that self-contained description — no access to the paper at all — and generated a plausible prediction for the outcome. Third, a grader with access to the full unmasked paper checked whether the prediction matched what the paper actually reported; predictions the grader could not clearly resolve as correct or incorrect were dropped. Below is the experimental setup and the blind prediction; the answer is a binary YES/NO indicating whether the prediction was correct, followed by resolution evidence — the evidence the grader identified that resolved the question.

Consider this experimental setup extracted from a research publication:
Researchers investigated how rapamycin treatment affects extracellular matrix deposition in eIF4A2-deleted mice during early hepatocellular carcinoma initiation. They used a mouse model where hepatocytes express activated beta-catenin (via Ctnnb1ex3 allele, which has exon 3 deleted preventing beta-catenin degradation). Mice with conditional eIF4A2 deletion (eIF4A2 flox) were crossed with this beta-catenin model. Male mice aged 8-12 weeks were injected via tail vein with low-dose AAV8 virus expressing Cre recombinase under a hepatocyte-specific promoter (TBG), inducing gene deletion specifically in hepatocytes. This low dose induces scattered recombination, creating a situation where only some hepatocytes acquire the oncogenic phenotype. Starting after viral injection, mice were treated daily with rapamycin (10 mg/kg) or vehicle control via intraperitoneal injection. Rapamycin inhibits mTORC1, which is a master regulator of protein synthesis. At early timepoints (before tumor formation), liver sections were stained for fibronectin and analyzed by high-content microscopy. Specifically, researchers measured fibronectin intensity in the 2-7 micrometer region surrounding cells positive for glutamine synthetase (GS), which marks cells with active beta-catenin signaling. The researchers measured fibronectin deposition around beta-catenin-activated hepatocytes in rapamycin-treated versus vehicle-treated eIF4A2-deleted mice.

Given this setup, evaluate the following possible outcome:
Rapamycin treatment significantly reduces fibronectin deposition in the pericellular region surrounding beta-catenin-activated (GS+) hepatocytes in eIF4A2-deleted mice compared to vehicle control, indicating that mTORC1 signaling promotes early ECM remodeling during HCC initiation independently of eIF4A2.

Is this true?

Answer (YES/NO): NO